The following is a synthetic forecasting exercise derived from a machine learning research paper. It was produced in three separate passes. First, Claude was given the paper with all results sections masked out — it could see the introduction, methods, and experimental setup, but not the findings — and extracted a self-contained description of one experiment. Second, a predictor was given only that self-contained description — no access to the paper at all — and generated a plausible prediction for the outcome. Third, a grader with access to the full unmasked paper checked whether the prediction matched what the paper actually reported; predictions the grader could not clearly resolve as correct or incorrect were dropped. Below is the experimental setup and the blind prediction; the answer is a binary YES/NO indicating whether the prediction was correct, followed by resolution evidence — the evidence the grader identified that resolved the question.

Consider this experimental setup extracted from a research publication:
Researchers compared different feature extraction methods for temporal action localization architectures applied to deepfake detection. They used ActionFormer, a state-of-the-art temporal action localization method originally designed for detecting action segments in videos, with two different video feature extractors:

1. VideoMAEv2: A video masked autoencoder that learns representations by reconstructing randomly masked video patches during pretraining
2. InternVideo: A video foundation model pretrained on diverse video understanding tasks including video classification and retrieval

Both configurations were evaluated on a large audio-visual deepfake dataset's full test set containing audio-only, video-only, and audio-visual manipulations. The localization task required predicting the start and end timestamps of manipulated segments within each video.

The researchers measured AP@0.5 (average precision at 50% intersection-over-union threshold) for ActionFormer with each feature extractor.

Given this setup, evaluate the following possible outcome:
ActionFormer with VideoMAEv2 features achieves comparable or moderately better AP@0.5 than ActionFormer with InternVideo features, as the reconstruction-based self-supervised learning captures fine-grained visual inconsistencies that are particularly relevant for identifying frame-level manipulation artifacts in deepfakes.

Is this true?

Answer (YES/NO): NO